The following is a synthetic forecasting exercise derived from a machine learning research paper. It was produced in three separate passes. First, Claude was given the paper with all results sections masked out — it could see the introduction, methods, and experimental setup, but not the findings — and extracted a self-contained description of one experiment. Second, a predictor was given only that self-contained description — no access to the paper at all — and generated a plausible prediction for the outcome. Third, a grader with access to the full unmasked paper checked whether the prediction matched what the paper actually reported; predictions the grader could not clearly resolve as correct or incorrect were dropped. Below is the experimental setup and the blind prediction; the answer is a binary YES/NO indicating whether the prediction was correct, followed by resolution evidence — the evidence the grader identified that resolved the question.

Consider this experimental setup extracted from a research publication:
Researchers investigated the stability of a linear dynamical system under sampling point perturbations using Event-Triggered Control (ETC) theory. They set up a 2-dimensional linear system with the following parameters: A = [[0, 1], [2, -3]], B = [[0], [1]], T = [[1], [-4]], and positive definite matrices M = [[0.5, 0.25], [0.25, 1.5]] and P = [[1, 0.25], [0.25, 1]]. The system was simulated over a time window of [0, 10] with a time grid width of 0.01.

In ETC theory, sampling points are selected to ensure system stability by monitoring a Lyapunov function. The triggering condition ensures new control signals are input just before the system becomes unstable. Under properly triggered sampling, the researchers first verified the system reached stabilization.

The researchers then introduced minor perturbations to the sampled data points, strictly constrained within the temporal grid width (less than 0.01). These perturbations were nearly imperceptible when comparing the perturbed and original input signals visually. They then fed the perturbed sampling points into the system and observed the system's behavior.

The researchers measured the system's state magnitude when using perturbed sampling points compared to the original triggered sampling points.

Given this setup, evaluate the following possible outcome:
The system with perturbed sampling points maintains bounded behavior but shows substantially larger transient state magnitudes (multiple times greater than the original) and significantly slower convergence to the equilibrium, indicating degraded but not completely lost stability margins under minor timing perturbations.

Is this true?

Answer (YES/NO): NO